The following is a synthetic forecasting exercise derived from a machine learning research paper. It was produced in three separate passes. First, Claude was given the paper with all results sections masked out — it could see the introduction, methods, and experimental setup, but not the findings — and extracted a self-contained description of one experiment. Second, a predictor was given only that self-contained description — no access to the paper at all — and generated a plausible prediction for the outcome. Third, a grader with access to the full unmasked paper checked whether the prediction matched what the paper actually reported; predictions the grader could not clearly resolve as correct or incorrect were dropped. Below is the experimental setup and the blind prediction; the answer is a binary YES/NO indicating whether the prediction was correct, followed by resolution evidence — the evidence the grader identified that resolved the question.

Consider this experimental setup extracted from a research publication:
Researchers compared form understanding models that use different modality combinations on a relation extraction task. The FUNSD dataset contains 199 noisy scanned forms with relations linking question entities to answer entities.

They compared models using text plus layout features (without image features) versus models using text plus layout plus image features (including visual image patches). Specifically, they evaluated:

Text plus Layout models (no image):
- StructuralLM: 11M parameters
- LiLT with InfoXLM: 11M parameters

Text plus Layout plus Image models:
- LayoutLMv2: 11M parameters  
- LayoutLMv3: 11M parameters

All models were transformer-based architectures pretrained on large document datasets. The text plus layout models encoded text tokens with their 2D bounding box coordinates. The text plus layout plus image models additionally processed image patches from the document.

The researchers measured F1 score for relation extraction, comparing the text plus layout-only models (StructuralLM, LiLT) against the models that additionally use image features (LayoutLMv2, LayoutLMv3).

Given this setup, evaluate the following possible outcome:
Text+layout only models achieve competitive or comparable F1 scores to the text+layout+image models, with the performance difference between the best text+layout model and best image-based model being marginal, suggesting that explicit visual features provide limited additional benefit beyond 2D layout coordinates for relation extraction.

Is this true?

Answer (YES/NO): YES